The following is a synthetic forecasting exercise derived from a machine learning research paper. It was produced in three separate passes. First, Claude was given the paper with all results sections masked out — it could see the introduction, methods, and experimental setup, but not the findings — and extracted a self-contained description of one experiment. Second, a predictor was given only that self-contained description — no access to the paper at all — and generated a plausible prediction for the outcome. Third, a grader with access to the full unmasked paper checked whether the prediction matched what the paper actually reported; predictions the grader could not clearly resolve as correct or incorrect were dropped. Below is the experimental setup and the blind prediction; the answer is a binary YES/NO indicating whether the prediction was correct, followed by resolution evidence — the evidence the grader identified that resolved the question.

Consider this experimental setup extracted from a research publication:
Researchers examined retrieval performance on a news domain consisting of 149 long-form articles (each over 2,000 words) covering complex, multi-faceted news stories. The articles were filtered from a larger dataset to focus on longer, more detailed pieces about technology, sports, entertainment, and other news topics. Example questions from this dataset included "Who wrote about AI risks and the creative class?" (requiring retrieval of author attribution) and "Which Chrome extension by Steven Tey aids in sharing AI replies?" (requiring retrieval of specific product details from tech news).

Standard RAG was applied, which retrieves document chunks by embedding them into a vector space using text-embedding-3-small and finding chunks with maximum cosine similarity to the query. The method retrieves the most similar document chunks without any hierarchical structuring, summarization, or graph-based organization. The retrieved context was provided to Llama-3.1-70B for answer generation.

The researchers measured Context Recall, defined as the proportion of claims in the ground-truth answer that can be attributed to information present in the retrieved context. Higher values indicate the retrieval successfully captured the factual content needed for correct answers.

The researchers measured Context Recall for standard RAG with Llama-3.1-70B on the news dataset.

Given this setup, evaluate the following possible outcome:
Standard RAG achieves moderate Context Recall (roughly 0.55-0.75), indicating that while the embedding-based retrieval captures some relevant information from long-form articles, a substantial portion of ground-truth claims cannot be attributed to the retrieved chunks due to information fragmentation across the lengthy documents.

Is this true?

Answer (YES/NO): NO